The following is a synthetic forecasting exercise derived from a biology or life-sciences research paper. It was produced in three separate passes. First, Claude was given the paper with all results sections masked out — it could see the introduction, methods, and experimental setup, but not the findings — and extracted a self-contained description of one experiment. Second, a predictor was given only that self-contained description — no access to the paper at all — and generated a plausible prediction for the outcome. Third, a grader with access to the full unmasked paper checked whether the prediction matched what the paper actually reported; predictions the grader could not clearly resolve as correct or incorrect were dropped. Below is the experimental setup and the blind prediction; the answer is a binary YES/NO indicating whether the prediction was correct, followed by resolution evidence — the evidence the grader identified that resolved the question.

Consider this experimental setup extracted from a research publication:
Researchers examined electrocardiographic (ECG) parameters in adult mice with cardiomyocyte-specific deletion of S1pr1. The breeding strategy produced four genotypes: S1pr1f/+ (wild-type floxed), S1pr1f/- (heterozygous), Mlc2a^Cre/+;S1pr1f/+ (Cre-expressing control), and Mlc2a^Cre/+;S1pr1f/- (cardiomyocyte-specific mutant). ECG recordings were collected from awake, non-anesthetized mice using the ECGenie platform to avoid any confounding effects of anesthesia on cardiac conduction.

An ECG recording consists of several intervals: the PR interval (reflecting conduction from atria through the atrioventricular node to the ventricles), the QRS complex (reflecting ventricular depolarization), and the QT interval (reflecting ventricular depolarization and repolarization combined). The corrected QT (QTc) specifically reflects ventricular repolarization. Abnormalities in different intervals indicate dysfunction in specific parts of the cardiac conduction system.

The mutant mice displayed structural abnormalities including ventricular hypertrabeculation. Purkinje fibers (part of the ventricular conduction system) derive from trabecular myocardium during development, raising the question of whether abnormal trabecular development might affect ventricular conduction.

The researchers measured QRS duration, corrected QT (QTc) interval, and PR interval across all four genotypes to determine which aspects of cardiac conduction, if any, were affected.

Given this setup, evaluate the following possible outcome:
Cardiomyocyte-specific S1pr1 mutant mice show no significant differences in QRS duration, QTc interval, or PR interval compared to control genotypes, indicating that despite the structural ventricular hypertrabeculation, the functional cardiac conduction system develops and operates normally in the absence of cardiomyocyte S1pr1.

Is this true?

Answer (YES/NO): NO